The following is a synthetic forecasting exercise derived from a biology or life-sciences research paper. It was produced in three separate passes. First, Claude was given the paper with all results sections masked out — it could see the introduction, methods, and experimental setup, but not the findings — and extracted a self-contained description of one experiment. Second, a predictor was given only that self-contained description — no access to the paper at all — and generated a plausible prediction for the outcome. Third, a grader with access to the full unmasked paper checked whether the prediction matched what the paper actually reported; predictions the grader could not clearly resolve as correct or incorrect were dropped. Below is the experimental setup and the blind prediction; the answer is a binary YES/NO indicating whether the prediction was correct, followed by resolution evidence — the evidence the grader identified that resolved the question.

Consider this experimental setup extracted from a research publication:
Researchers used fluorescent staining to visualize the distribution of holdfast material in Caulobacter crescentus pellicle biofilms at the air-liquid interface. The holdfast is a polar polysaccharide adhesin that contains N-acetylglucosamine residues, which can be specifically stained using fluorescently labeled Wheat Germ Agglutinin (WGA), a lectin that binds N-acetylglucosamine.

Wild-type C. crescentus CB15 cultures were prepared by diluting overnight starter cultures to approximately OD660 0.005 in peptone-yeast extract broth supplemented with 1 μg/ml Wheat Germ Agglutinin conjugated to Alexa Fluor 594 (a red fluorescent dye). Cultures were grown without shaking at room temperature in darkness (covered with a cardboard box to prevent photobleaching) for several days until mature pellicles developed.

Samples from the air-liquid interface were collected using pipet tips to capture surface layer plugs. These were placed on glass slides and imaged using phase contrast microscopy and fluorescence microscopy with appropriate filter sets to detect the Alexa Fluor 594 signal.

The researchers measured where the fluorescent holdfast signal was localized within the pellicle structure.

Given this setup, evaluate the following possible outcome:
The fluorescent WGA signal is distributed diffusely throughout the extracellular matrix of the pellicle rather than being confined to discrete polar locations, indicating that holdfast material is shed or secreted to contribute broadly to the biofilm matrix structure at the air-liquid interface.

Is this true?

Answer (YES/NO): NO